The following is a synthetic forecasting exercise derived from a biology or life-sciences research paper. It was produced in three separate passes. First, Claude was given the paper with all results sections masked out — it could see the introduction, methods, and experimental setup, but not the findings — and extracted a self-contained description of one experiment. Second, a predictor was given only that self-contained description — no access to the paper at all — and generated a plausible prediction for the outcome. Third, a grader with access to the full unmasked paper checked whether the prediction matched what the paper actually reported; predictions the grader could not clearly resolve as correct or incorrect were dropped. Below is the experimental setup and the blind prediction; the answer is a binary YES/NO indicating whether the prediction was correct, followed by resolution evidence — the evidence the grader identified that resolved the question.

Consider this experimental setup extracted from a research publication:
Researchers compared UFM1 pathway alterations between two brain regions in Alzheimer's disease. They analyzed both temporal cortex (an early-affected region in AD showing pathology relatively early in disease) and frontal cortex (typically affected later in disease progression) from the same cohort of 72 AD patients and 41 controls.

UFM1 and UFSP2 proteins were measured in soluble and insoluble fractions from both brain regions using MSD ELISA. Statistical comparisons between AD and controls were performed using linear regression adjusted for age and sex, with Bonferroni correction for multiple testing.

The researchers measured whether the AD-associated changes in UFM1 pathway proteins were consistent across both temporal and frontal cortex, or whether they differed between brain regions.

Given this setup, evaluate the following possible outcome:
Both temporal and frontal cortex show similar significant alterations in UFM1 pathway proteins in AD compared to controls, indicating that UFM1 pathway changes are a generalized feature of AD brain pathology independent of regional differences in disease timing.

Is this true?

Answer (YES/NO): NO